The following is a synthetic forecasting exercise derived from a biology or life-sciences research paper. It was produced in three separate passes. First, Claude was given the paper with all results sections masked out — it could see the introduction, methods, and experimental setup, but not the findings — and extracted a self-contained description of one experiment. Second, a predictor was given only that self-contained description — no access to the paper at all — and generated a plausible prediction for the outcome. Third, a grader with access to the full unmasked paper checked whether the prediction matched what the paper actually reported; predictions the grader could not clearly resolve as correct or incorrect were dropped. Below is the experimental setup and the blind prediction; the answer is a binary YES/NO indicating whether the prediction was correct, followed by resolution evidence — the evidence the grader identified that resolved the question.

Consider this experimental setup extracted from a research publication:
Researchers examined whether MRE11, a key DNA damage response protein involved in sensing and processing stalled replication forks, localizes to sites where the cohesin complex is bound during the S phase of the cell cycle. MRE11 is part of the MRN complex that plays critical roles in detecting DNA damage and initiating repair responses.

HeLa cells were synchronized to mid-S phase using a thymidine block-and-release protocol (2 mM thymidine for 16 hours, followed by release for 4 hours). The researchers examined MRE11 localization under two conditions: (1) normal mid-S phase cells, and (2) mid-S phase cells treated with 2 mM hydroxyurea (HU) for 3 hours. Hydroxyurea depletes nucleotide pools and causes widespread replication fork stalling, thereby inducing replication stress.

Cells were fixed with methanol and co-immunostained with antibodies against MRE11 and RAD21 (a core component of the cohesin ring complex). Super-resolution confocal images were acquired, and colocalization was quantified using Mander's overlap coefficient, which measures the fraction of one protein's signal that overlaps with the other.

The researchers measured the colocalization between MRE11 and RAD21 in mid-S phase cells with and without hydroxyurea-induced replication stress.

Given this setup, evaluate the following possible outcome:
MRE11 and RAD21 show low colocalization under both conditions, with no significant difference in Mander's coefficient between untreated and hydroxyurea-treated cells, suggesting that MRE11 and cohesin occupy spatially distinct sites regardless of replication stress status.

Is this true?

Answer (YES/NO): NO